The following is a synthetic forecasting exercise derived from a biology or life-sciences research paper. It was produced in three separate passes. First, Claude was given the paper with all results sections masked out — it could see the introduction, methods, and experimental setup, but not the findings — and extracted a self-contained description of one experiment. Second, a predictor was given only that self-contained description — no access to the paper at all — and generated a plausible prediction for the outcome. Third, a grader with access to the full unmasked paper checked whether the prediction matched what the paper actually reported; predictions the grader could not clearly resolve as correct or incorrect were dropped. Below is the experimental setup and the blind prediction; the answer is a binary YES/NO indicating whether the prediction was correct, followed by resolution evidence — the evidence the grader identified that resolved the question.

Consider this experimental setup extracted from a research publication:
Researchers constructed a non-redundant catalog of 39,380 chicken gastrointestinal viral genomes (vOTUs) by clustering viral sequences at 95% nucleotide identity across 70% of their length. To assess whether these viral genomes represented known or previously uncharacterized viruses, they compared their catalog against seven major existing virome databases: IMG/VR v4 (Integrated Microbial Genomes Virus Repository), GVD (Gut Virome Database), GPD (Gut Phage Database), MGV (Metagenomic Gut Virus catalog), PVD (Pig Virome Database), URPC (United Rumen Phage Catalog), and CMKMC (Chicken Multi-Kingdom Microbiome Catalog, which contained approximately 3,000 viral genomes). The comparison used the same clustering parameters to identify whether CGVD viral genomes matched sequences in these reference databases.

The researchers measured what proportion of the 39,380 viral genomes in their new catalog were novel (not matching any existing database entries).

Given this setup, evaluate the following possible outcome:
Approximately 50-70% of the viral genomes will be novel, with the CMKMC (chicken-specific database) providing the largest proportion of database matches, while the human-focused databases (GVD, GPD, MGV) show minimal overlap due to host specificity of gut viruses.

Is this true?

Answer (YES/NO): NO